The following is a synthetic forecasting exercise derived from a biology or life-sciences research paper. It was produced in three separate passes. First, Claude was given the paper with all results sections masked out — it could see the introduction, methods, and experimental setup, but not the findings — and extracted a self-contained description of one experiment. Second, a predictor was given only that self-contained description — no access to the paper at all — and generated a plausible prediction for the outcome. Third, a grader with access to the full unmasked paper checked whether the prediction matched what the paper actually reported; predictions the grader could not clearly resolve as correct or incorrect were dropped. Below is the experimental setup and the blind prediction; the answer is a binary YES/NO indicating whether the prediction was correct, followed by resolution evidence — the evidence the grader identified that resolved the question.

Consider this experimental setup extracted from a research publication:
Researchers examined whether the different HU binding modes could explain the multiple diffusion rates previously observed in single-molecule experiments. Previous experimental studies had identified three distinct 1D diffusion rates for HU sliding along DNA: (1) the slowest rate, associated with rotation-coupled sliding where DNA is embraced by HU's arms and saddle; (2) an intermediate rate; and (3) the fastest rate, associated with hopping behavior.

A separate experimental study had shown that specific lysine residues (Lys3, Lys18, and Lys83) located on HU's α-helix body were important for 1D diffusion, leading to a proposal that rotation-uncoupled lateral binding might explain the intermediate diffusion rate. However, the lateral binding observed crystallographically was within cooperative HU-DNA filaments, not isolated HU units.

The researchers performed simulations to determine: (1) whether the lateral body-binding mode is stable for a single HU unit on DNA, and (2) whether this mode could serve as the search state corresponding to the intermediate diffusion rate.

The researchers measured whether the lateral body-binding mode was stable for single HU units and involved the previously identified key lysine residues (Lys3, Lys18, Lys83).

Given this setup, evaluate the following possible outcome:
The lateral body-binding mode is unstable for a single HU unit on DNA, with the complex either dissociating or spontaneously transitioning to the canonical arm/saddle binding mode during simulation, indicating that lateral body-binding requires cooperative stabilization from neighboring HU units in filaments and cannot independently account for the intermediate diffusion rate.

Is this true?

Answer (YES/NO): NO